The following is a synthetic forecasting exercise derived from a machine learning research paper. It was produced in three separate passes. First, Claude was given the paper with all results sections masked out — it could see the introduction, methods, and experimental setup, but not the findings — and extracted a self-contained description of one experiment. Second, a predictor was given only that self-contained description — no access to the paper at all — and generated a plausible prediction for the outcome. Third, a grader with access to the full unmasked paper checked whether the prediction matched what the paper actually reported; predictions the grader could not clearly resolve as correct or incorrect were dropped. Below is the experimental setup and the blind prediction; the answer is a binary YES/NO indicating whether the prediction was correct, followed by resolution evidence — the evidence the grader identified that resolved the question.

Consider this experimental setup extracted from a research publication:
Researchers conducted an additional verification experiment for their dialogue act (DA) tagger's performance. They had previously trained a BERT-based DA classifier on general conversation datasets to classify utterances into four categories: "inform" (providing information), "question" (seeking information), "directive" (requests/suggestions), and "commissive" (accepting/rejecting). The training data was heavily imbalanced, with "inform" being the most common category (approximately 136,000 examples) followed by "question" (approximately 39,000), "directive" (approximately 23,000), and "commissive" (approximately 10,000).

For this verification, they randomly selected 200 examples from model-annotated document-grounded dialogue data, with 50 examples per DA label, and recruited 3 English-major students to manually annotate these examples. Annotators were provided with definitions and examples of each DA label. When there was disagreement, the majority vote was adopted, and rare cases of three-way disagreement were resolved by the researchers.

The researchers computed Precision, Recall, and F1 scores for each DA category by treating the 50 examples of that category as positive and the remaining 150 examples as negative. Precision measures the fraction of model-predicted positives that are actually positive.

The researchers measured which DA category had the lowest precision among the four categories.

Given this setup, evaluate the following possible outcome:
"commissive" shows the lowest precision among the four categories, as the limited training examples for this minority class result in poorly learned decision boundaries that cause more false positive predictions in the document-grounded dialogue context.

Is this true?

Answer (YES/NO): NO